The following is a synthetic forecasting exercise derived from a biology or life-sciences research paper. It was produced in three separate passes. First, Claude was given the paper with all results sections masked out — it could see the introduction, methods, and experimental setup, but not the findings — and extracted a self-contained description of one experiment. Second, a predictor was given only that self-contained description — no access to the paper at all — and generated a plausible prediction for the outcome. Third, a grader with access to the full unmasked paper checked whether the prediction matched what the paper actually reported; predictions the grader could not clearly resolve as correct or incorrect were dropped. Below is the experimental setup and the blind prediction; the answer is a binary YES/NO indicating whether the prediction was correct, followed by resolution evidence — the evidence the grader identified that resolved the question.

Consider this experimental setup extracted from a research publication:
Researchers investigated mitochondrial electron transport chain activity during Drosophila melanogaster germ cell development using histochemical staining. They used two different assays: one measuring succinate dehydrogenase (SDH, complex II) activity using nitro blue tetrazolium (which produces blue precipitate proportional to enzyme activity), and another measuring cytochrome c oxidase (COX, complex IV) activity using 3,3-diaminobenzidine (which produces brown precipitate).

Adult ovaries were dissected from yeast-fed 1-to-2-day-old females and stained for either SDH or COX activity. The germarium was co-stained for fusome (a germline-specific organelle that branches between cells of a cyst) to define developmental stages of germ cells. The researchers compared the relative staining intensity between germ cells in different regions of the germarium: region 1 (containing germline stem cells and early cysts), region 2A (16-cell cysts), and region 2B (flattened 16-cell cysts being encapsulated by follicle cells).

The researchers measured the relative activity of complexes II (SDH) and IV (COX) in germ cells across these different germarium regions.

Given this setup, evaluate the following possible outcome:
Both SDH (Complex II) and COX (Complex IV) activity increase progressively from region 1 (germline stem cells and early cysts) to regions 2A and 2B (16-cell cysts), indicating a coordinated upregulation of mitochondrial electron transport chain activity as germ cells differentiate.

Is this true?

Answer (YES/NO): NO